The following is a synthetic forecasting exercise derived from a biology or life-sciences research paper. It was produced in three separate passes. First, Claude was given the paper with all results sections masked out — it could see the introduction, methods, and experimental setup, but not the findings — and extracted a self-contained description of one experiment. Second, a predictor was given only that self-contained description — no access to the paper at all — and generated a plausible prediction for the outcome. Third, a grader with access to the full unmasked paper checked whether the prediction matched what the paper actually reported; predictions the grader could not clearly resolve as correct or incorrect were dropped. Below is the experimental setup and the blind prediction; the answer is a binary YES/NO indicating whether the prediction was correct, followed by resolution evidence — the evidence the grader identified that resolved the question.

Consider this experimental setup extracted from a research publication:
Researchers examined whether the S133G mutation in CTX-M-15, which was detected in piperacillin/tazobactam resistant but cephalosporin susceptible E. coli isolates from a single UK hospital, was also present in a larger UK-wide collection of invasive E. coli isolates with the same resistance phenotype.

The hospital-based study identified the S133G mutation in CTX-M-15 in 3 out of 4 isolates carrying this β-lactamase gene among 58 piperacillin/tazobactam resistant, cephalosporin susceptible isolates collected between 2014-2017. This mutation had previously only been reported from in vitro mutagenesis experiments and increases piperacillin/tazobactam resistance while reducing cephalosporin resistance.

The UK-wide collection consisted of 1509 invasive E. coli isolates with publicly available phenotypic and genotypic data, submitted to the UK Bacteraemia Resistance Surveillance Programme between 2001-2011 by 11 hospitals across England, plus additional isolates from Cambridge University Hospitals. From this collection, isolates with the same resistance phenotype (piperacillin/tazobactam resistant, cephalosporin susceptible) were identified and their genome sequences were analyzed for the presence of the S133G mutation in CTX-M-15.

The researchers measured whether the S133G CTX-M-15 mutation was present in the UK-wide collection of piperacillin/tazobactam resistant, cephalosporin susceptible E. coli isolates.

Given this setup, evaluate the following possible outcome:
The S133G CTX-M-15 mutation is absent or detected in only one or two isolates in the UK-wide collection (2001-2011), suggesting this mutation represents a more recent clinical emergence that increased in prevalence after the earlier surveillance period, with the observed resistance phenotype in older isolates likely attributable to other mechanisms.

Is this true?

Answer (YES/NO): YES